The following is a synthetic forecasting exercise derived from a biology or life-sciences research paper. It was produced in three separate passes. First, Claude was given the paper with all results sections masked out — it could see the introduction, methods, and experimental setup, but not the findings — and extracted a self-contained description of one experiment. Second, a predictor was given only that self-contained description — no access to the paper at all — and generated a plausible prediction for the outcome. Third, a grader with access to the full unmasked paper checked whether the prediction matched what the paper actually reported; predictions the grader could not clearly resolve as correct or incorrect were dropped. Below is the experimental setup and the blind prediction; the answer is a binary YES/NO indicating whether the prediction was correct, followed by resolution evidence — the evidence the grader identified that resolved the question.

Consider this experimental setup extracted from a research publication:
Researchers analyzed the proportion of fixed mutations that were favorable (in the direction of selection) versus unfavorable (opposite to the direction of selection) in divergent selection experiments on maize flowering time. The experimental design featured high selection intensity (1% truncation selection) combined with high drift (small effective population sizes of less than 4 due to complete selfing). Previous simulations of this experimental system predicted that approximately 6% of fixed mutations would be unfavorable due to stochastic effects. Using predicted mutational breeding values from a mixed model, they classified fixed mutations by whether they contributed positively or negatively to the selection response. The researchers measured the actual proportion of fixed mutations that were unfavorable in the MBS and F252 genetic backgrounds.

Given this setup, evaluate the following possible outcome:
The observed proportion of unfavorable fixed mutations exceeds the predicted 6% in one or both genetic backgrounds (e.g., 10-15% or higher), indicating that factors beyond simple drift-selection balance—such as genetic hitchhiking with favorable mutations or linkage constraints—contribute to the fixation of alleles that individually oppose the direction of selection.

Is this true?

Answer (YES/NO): YES